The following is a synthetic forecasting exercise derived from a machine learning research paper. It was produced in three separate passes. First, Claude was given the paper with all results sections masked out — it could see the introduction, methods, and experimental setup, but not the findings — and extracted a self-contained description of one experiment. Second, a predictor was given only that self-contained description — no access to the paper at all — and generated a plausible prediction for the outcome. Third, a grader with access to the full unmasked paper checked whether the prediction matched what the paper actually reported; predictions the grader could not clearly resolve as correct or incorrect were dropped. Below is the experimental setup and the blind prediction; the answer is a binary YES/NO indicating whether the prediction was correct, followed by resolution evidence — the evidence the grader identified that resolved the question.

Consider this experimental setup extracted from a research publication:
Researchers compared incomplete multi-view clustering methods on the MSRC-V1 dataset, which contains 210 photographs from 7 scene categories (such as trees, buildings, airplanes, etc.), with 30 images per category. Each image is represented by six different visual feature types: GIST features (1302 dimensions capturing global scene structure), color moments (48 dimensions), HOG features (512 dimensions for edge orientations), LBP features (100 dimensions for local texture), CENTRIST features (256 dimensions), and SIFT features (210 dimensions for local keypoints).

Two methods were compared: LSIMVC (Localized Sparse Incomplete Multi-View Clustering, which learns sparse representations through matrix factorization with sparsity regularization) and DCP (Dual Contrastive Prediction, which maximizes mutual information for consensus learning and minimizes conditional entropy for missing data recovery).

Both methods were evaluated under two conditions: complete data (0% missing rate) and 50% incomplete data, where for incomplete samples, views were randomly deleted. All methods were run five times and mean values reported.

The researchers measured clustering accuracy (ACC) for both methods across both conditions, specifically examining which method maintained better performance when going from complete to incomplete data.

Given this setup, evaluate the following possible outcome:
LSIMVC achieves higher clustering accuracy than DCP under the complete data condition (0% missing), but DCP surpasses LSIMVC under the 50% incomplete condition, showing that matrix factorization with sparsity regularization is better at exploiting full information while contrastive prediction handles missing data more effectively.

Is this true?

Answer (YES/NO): NO